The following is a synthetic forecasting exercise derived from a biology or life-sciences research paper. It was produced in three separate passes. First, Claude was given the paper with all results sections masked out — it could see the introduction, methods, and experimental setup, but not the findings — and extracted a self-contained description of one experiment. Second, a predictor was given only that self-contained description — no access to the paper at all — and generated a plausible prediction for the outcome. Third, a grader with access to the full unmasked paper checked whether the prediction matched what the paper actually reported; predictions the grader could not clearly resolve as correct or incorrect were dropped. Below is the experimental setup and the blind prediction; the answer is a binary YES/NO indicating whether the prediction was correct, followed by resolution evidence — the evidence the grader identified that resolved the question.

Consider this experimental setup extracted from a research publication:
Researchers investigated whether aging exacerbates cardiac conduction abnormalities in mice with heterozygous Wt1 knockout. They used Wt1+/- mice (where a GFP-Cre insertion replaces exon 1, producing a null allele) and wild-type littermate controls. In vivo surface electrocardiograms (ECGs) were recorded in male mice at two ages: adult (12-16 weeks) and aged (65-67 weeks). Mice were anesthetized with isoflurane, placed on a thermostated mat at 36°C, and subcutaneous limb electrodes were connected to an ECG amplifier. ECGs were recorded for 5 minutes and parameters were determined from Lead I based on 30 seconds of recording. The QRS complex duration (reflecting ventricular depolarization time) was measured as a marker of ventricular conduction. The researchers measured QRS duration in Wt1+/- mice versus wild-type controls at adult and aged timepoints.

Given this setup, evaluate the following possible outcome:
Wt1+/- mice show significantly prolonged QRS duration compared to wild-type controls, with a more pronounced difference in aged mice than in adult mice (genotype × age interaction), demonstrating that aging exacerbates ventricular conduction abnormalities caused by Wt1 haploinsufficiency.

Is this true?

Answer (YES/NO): NO